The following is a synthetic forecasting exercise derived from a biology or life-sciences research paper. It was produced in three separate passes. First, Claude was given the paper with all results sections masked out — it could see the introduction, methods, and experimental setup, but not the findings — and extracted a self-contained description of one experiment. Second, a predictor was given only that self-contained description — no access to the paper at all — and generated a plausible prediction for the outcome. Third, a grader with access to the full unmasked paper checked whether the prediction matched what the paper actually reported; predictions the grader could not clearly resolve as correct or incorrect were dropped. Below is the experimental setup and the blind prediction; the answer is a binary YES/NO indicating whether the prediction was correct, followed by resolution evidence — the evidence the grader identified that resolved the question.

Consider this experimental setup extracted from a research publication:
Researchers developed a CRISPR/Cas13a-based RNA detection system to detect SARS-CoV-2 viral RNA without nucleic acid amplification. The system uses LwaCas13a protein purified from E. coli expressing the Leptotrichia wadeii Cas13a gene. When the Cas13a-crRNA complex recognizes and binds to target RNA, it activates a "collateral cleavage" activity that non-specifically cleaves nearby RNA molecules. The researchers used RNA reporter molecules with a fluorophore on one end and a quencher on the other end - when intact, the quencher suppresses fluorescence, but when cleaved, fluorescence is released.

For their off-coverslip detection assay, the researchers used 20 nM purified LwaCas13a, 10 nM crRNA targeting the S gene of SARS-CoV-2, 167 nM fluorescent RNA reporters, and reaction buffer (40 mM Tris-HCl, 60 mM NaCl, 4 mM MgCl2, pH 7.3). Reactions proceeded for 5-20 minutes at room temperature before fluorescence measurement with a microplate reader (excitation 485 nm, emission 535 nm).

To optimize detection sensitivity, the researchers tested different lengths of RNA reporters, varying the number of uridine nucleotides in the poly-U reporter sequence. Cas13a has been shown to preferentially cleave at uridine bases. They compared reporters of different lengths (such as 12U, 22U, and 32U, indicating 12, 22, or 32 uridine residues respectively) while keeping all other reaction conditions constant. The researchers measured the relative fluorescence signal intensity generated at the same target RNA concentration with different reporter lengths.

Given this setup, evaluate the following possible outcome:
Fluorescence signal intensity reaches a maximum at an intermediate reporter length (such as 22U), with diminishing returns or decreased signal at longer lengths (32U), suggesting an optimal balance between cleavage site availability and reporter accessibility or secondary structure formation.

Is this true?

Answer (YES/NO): YES